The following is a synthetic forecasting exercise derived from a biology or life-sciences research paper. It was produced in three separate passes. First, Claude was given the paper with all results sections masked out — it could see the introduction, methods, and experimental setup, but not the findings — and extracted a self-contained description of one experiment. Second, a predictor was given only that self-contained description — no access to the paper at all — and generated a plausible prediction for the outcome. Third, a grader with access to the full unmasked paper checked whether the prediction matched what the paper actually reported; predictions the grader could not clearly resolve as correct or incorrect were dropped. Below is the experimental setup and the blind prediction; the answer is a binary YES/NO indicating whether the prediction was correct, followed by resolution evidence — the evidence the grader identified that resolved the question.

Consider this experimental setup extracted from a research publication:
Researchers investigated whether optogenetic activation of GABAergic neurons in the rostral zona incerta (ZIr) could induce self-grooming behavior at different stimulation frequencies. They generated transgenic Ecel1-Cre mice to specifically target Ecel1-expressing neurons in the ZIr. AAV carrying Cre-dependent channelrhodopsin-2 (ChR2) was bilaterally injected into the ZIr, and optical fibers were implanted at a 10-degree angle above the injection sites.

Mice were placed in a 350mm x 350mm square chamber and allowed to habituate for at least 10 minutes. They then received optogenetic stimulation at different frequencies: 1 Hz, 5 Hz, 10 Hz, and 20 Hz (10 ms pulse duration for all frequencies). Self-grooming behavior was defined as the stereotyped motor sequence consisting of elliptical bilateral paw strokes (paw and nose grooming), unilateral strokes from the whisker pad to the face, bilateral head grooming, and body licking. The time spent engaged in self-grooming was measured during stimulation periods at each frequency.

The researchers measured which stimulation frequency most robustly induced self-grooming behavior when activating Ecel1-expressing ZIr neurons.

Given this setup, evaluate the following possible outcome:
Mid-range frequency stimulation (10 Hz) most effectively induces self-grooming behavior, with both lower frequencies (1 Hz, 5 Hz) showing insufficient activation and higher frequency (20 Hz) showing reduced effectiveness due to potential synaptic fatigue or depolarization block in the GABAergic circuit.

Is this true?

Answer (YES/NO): NO